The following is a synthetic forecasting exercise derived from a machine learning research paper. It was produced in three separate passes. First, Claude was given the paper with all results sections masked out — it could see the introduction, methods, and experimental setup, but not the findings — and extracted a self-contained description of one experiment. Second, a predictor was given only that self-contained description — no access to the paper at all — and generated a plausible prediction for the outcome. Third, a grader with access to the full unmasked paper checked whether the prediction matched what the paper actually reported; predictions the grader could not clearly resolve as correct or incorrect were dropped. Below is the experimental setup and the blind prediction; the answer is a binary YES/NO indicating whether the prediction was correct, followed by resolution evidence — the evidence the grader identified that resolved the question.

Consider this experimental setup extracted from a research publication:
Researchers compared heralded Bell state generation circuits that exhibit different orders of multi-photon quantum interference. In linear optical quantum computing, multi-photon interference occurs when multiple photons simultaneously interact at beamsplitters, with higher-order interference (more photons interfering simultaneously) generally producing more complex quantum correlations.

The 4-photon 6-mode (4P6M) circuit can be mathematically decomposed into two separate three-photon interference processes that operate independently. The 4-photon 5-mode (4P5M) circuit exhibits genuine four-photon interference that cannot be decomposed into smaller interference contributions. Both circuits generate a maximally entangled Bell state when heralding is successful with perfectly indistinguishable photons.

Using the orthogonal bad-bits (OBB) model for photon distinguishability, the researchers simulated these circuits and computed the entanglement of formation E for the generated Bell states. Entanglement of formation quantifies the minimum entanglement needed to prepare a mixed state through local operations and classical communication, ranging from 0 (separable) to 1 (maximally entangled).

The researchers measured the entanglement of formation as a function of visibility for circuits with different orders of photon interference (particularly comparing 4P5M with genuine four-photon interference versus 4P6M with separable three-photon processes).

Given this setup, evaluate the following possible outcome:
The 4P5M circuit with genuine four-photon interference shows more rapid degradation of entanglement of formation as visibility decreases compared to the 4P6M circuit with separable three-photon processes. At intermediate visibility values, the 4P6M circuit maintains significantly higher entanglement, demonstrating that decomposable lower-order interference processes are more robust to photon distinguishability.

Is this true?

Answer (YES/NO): NO